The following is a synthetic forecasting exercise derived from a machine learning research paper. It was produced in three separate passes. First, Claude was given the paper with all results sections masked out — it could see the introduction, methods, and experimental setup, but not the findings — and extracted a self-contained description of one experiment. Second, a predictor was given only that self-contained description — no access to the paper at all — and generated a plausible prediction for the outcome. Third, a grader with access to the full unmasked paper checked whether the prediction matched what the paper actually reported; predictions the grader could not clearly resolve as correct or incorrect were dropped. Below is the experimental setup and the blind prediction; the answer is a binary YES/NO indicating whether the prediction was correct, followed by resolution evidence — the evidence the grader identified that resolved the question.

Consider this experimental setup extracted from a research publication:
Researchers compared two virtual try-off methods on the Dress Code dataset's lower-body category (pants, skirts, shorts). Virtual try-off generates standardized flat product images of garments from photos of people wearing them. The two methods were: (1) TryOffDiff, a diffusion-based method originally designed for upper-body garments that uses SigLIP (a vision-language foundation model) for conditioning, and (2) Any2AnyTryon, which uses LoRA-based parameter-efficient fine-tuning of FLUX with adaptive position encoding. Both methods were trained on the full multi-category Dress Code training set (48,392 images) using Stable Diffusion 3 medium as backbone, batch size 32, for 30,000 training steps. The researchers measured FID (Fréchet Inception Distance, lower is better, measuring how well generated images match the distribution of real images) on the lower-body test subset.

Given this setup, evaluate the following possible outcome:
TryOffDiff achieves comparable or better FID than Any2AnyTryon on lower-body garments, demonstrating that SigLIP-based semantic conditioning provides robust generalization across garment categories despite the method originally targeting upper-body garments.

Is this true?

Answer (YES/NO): NO